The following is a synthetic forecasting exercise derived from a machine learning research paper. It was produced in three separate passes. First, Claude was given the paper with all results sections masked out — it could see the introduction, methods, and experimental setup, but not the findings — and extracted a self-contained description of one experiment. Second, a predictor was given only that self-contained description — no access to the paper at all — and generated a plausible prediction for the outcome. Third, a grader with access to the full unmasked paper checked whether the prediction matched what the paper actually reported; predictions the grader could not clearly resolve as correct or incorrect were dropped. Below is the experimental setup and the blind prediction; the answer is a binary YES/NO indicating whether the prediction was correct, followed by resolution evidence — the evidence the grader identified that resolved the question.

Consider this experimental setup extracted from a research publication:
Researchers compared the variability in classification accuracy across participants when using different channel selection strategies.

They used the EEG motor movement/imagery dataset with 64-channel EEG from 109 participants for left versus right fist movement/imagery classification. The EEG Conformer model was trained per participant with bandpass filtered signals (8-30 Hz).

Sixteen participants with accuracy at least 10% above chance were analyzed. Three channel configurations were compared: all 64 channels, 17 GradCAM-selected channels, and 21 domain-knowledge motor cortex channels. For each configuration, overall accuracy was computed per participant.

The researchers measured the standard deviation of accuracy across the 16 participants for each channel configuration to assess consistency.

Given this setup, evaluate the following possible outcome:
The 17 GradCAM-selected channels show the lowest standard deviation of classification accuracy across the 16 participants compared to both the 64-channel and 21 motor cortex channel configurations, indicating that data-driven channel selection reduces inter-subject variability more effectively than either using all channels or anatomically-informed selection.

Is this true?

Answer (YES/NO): NO